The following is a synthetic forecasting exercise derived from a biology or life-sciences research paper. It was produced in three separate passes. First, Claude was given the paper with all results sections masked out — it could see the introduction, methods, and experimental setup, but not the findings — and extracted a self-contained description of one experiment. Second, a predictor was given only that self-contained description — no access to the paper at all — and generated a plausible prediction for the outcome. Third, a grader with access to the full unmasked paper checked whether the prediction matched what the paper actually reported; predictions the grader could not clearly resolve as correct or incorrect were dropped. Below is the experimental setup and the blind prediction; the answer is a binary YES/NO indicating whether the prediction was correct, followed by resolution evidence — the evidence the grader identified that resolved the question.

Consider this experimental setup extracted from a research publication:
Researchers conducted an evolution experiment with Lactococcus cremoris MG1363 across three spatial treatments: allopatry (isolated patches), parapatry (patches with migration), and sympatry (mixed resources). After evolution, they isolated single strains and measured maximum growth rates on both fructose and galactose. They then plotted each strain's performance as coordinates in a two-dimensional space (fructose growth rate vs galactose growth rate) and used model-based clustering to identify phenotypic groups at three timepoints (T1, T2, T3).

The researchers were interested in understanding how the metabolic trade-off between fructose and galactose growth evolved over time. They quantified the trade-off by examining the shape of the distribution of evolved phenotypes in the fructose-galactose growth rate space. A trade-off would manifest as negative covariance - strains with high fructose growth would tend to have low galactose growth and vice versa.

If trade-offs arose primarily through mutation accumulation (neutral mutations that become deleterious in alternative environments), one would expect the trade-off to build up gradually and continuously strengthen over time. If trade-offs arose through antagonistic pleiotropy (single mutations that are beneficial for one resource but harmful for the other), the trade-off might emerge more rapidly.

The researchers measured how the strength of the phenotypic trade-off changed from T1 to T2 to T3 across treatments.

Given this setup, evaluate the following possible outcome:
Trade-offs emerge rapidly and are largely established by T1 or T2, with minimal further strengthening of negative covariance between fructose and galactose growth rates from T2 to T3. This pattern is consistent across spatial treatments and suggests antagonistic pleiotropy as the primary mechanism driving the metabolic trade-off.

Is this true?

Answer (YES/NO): YES